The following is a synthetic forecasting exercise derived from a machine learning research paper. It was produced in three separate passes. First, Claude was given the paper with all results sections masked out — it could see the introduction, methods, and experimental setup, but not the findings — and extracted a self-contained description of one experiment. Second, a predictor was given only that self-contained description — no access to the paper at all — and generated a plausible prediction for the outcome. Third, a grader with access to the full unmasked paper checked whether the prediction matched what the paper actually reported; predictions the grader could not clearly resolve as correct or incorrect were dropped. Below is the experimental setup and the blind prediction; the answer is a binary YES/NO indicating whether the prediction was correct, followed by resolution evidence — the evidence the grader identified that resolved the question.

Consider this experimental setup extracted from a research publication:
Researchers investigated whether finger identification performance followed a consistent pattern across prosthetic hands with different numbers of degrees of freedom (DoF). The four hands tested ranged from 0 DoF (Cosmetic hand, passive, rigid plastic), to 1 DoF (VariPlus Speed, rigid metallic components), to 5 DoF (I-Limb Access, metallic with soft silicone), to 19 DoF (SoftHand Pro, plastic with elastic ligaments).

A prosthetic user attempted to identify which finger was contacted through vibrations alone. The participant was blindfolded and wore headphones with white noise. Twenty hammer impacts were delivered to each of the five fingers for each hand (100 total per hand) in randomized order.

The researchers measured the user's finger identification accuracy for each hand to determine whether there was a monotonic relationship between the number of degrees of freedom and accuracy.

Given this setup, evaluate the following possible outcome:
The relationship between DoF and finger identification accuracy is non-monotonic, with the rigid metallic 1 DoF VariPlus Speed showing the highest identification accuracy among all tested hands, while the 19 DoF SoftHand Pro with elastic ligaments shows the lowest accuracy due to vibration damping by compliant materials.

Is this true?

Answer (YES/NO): NO